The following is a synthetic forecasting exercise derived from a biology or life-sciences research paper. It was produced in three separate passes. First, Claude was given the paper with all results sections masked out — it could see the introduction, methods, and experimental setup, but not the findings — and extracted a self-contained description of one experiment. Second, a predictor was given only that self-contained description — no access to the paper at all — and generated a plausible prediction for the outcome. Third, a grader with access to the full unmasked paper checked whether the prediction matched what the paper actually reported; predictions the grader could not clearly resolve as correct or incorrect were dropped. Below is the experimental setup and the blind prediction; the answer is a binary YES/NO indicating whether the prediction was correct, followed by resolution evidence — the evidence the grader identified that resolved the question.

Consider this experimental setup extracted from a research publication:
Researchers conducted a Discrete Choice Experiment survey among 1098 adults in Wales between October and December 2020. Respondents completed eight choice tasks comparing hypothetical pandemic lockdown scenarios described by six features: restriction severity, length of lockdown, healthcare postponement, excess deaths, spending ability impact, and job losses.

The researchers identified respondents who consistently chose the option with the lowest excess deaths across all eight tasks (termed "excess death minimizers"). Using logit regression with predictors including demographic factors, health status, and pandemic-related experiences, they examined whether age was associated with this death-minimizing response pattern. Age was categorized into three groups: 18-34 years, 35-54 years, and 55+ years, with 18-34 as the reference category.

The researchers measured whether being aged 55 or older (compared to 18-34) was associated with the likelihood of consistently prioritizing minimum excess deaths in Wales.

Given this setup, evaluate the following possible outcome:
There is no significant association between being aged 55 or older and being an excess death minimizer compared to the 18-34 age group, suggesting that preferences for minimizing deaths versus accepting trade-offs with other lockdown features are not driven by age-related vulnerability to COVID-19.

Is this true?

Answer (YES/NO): NO